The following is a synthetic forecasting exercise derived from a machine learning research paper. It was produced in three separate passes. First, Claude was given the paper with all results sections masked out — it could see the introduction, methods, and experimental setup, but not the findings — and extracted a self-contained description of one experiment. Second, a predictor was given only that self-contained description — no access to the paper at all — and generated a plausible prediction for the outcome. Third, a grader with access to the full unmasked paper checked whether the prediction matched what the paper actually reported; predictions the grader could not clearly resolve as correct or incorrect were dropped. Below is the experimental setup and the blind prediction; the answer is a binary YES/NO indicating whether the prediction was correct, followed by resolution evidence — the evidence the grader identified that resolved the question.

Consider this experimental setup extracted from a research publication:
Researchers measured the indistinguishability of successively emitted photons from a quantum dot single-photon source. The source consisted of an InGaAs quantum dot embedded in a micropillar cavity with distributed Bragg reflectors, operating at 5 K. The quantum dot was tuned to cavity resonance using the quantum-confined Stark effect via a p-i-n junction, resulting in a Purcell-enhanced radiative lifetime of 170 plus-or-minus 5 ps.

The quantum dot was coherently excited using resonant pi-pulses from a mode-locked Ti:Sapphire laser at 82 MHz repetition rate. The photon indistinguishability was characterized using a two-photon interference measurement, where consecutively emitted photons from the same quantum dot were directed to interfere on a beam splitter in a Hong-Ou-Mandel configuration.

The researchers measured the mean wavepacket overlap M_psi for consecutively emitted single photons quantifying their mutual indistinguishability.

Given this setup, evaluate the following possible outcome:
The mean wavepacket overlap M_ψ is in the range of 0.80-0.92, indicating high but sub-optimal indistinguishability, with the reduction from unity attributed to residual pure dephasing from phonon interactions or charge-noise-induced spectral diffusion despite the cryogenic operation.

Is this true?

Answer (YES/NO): YES